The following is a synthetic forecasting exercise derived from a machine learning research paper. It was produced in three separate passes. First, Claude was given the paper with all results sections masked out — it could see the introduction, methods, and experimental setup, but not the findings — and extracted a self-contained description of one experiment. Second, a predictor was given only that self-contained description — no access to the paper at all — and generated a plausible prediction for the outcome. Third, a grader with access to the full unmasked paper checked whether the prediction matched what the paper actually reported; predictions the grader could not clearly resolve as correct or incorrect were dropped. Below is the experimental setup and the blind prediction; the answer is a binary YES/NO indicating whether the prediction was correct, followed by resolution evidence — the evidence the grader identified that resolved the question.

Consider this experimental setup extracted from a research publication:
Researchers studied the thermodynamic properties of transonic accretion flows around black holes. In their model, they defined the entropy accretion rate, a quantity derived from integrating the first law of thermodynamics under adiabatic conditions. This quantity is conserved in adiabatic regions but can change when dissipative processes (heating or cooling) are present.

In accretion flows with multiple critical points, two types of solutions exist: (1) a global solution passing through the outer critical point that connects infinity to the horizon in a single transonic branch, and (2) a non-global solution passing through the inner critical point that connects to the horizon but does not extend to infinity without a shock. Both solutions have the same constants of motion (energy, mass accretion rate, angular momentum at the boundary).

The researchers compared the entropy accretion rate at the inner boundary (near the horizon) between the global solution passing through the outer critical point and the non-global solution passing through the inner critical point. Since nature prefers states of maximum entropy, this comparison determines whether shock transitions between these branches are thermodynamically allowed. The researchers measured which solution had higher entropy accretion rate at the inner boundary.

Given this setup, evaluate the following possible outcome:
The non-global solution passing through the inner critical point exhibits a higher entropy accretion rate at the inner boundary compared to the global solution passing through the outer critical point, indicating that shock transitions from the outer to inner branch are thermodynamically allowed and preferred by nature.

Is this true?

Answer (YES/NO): YES